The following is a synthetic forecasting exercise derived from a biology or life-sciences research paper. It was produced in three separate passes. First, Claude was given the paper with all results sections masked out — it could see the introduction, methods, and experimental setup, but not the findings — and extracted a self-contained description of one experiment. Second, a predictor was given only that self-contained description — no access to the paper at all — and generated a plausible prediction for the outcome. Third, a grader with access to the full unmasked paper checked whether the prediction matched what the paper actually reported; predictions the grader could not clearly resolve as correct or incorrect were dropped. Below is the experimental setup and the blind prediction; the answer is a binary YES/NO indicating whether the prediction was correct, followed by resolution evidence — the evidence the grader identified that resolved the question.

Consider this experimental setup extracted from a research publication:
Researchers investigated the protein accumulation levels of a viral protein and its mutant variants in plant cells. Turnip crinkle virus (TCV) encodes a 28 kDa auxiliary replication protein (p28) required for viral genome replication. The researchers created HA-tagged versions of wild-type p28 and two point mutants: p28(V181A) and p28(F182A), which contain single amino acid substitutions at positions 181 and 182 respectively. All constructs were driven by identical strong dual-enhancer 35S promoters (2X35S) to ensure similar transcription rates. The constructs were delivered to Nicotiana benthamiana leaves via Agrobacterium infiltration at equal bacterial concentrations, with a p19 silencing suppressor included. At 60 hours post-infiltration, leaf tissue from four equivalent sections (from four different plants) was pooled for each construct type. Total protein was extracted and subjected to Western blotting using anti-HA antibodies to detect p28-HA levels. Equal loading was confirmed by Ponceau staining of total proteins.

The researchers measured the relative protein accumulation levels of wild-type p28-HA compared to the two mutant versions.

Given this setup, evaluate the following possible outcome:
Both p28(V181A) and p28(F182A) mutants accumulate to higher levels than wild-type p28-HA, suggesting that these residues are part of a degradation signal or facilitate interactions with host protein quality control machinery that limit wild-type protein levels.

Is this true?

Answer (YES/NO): NO